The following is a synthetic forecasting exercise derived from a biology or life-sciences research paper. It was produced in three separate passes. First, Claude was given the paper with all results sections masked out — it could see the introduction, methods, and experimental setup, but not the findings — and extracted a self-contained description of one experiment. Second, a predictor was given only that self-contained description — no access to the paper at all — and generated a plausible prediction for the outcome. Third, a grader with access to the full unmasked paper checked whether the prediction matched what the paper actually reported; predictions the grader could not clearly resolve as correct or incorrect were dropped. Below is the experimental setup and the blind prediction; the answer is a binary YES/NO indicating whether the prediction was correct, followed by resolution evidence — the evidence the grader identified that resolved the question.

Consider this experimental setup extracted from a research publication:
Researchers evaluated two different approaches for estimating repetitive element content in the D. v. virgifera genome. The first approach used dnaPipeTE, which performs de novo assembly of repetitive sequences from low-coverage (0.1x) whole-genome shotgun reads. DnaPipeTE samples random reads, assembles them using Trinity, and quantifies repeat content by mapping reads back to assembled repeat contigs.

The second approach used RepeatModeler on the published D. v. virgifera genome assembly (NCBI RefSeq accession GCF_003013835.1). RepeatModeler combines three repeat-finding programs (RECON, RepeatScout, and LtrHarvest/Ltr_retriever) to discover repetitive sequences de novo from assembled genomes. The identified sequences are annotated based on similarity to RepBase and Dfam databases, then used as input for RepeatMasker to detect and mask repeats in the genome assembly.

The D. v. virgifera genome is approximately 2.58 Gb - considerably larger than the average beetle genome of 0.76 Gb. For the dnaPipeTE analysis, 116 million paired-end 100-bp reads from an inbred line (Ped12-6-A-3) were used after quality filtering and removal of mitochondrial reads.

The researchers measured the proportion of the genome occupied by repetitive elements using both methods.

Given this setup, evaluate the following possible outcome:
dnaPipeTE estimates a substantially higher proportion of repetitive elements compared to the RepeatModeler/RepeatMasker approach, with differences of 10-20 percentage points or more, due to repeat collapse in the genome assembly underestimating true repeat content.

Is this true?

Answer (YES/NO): YES